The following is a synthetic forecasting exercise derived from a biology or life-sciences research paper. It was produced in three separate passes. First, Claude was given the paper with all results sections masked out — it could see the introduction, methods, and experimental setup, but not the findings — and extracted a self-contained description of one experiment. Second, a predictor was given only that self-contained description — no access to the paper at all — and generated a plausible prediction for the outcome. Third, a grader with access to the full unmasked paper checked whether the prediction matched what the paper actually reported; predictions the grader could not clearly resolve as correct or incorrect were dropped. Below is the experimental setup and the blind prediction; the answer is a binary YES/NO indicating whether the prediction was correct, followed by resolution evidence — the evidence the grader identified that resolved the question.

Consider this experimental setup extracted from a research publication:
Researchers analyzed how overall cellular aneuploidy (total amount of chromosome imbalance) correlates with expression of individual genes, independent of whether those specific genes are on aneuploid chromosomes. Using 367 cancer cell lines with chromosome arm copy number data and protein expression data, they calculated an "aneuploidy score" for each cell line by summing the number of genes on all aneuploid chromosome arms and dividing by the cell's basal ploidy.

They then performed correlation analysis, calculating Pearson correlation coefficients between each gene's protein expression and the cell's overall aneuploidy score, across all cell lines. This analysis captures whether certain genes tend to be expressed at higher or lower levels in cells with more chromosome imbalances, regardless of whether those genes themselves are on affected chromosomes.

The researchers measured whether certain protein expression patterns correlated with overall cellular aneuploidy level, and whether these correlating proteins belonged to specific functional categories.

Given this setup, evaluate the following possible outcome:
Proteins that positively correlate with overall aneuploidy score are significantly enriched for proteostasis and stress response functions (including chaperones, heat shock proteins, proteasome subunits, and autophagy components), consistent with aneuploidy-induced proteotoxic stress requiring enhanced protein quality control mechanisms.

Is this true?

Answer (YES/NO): NO